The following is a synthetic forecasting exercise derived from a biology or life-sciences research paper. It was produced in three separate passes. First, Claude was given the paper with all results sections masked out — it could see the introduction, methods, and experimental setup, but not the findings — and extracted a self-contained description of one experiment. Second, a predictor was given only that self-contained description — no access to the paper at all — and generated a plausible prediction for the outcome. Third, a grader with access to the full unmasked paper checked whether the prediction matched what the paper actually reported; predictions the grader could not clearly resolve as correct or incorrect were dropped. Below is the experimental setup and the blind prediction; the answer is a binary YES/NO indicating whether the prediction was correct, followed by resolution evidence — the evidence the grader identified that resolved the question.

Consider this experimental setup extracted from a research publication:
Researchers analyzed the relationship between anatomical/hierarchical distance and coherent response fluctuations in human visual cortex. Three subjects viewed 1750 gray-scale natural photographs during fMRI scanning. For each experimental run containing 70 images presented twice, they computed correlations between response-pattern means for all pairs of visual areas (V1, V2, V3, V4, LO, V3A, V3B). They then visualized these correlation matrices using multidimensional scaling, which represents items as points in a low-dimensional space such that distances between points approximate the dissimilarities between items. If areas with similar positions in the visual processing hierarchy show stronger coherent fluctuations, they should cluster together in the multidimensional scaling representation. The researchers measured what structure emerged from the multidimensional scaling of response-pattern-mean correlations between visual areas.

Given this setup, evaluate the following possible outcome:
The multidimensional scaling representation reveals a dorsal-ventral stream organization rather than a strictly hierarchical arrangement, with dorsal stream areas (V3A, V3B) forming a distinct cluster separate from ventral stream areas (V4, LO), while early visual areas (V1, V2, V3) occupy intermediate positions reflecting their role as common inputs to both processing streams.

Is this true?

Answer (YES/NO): NO